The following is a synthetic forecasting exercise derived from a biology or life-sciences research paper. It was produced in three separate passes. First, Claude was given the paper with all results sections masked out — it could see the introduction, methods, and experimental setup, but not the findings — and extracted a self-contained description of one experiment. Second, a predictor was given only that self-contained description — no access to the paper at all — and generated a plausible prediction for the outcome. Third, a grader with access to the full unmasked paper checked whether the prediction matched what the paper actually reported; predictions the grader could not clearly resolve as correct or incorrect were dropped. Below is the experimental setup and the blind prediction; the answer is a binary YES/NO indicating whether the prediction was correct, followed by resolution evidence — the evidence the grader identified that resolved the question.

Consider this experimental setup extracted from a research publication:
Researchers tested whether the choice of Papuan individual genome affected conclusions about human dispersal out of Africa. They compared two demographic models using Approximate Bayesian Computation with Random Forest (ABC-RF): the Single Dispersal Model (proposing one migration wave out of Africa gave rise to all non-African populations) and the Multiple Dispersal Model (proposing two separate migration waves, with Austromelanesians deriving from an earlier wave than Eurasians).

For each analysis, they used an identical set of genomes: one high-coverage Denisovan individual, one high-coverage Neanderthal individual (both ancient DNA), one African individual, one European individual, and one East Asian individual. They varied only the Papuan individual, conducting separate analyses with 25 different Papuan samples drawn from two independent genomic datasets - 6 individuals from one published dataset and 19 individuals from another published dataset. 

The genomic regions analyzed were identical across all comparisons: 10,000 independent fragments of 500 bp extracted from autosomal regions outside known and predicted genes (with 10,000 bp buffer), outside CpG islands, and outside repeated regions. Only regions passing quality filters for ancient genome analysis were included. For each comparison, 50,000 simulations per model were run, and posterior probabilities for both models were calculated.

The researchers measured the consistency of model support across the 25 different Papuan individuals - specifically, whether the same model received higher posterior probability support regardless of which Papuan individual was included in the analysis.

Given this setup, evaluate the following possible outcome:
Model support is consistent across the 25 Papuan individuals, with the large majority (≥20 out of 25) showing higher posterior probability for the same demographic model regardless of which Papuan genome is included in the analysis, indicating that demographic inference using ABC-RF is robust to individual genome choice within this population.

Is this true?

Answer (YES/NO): YES